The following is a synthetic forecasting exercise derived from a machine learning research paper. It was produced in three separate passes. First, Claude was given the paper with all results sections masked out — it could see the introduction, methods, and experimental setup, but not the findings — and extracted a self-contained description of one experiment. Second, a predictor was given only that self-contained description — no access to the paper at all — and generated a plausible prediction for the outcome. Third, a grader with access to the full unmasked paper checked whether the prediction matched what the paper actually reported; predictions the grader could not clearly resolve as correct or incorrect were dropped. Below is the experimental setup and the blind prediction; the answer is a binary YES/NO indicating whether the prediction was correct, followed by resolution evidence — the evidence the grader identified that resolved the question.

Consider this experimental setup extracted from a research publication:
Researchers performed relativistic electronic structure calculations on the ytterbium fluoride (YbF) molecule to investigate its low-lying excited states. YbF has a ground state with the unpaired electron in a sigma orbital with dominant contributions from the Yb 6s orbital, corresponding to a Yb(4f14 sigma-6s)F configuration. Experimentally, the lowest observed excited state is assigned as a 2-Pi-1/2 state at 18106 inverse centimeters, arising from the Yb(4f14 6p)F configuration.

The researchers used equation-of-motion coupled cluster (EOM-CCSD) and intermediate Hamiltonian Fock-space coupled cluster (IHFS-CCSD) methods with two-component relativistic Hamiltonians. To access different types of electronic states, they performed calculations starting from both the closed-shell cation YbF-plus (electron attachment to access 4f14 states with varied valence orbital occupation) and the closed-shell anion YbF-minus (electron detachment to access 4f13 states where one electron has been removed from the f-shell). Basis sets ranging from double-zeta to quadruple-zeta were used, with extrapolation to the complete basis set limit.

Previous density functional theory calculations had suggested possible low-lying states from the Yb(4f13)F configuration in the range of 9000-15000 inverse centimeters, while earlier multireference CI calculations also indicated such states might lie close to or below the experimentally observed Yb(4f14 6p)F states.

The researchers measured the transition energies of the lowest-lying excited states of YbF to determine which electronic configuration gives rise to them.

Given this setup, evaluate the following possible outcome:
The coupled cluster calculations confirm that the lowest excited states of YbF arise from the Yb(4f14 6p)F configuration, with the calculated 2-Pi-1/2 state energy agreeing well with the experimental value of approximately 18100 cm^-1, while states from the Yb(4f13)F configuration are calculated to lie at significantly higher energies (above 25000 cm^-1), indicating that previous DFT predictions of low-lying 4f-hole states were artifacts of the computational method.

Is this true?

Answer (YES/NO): NO